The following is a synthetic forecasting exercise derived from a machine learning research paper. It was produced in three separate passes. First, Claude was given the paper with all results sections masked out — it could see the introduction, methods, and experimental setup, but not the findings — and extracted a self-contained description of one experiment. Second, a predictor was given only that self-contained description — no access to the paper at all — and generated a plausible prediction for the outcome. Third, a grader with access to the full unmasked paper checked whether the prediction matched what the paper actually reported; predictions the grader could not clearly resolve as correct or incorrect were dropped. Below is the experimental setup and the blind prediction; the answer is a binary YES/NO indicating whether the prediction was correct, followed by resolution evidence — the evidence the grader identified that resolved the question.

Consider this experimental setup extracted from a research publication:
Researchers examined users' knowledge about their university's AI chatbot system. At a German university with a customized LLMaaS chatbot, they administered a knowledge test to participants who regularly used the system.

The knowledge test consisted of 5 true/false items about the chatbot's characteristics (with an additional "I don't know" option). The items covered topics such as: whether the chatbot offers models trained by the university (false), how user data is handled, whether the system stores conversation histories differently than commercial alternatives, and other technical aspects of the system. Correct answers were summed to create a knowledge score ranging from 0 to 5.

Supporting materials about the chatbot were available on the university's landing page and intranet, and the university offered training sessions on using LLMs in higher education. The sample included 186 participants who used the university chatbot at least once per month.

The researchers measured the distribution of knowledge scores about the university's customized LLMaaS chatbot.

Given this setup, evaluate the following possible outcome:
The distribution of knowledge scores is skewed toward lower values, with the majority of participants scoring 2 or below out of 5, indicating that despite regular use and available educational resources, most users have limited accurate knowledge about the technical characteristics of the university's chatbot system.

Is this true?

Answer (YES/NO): NO